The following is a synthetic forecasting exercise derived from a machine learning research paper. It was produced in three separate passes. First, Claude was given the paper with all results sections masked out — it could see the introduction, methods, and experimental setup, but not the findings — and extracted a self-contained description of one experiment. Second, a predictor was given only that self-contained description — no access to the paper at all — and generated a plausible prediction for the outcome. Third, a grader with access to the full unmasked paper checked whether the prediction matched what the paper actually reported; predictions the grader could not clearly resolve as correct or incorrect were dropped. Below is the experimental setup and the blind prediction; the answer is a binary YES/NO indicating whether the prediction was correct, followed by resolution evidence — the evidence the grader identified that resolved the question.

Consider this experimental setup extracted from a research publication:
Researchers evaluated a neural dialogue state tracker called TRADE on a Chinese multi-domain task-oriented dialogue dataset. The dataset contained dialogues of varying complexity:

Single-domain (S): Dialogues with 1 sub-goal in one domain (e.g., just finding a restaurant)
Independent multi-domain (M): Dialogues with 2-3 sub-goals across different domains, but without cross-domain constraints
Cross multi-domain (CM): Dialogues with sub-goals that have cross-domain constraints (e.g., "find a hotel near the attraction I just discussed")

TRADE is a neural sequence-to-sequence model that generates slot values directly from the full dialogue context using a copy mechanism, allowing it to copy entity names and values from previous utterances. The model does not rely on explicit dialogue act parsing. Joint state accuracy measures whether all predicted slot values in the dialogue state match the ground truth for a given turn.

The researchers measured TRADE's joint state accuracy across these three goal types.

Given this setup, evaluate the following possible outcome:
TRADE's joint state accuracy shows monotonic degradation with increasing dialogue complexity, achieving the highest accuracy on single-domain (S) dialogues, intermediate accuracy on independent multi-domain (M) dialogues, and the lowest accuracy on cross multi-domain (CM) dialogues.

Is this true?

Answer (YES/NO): YES